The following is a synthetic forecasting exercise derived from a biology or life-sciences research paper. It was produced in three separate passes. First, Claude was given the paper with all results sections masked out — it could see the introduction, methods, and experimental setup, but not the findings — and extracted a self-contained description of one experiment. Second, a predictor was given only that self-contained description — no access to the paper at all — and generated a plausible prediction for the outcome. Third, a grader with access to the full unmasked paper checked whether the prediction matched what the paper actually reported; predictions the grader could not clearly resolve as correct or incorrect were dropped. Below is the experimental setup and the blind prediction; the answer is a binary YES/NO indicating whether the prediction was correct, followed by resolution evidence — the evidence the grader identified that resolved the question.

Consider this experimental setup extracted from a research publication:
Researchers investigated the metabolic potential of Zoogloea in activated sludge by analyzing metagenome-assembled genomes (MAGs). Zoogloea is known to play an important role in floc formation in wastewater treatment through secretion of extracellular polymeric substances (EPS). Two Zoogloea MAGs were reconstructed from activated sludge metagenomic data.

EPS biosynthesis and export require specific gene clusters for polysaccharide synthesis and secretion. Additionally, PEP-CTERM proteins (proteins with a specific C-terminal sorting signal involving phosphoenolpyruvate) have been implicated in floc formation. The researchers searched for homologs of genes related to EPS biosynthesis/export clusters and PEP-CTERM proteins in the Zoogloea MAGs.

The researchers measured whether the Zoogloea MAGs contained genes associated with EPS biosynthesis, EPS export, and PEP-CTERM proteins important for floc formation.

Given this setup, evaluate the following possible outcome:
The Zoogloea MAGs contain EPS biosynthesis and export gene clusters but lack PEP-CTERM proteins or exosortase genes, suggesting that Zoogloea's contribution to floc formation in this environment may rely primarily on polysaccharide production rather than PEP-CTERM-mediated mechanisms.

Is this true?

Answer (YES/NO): NO